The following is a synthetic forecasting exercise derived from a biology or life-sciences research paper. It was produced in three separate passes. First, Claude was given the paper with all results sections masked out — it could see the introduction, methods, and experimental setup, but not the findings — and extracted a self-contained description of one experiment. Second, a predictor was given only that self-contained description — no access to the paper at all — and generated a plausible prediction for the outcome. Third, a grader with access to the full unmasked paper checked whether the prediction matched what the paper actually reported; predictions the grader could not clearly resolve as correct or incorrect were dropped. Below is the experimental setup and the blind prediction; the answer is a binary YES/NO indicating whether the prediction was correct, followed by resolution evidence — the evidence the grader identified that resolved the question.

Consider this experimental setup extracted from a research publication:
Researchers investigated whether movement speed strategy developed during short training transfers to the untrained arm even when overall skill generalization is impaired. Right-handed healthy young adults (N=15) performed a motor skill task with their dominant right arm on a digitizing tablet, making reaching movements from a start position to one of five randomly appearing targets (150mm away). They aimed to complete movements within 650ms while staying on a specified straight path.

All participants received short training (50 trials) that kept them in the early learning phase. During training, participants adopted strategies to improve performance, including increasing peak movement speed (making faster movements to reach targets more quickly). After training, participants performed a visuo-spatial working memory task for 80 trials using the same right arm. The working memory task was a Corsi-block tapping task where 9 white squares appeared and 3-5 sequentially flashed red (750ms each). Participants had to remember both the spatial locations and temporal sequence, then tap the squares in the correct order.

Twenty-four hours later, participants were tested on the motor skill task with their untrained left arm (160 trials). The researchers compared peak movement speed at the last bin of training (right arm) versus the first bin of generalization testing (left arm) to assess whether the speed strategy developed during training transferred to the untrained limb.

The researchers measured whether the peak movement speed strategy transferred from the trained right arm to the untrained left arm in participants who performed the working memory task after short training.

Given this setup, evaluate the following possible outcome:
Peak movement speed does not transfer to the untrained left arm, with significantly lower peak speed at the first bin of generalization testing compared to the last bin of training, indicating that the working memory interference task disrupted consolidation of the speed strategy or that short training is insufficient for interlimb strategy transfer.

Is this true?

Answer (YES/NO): NO